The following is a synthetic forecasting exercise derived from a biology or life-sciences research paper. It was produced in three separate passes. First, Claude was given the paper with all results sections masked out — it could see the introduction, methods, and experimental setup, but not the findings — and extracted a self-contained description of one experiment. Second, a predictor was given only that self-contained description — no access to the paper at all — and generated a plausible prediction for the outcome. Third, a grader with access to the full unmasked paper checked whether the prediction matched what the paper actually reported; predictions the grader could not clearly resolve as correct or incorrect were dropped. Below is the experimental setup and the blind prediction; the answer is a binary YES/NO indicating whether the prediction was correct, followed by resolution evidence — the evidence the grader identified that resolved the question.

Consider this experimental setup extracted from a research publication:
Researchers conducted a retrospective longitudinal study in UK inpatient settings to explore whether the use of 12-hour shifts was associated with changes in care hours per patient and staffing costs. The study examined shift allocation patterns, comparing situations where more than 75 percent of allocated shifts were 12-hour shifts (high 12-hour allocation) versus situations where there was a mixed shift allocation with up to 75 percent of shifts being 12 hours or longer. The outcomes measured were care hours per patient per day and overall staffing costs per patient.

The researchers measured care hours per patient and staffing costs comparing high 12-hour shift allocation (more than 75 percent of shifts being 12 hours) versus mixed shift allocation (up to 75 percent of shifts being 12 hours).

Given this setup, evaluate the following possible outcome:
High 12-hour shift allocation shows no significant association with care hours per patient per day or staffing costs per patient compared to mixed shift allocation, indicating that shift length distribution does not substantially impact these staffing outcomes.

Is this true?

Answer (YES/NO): NO